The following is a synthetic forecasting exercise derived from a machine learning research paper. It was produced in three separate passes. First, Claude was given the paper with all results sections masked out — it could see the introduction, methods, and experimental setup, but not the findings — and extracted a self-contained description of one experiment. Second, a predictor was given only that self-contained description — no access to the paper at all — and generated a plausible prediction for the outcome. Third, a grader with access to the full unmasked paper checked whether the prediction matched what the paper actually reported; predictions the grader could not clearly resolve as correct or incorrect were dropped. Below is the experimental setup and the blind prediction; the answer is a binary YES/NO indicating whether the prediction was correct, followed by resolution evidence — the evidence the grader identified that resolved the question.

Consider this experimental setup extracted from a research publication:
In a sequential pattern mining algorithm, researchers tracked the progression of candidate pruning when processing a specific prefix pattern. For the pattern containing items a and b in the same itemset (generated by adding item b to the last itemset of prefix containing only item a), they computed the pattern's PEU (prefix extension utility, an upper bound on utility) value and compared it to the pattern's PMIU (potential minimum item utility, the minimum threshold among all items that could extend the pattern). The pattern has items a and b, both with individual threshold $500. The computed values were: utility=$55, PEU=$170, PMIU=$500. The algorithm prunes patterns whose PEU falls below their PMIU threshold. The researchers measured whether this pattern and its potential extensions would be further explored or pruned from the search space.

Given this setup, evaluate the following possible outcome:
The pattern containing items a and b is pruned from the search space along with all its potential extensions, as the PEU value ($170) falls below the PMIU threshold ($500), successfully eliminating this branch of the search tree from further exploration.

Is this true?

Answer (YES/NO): YES